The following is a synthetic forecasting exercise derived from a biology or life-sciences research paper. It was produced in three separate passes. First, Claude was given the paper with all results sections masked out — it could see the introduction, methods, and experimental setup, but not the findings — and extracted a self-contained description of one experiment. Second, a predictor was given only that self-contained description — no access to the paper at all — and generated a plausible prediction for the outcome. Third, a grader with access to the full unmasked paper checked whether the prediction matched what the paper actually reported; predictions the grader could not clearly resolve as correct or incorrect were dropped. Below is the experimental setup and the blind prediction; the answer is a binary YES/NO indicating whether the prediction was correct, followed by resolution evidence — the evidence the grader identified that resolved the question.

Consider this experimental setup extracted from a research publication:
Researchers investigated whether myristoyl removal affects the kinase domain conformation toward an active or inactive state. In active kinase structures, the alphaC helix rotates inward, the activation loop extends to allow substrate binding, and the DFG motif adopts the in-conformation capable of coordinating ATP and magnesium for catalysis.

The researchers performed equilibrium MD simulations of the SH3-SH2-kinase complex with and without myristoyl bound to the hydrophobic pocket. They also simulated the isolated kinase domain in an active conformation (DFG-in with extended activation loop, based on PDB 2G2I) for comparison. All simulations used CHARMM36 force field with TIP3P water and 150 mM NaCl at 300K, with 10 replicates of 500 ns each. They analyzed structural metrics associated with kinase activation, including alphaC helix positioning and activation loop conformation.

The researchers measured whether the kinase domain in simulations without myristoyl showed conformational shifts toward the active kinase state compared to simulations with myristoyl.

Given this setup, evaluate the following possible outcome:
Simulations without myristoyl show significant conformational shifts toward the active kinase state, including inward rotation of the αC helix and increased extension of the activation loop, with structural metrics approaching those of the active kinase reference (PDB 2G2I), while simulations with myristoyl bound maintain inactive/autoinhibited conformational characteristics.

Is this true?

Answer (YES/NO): NO